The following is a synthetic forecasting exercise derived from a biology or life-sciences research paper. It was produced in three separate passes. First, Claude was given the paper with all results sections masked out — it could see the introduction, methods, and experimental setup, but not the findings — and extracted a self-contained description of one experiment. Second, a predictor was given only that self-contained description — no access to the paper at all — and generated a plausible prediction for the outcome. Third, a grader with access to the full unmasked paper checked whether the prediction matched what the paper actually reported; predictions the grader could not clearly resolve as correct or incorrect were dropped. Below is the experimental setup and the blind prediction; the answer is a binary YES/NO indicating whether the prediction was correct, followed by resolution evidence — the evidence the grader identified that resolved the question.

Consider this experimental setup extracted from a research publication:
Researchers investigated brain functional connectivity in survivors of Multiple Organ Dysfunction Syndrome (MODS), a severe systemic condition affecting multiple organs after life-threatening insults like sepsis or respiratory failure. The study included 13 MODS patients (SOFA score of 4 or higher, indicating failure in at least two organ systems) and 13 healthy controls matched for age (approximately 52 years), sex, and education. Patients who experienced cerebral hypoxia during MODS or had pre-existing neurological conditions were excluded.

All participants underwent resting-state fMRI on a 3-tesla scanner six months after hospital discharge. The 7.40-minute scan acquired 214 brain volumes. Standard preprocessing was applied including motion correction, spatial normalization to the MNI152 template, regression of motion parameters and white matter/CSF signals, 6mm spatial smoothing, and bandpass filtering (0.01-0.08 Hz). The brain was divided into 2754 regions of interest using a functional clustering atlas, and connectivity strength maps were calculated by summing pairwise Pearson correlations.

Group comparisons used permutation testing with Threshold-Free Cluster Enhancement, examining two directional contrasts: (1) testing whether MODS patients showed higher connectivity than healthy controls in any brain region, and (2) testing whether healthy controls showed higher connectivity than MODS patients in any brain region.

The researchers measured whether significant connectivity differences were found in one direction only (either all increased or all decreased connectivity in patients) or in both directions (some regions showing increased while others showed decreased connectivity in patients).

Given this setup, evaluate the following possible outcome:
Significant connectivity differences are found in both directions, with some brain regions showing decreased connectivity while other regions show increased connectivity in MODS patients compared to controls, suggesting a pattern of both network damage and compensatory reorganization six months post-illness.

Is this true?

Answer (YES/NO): NO